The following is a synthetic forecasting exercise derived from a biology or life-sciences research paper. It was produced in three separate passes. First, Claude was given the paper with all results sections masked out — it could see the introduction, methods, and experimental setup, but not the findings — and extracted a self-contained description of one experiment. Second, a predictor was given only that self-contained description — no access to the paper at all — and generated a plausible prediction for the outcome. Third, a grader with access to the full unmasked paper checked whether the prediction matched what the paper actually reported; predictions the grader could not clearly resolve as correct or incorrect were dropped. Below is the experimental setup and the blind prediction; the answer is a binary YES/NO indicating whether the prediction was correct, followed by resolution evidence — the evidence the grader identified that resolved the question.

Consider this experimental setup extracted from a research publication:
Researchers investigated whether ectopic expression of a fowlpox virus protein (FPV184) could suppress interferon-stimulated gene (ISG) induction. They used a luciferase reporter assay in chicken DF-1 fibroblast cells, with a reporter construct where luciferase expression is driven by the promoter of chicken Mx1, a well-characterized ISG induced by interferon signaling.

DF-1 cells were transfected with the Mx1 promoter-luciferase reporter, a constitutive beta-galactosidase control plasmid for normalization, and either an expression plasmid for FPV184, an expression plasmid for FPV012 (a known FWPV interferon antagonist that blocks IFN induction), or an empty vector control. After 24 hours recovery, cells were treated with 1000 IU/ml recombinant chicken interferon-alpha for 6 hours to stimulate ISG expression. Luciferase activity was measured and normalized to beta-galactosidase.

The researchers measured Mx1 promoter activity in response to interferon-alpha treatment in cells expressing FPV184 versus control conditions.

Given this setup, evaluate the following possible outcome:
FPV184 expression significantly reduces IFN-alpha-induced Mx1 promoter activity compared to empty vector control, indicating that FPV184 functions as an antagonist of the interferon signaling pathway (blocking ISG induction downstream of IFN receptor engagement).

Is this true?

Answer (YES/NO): YES